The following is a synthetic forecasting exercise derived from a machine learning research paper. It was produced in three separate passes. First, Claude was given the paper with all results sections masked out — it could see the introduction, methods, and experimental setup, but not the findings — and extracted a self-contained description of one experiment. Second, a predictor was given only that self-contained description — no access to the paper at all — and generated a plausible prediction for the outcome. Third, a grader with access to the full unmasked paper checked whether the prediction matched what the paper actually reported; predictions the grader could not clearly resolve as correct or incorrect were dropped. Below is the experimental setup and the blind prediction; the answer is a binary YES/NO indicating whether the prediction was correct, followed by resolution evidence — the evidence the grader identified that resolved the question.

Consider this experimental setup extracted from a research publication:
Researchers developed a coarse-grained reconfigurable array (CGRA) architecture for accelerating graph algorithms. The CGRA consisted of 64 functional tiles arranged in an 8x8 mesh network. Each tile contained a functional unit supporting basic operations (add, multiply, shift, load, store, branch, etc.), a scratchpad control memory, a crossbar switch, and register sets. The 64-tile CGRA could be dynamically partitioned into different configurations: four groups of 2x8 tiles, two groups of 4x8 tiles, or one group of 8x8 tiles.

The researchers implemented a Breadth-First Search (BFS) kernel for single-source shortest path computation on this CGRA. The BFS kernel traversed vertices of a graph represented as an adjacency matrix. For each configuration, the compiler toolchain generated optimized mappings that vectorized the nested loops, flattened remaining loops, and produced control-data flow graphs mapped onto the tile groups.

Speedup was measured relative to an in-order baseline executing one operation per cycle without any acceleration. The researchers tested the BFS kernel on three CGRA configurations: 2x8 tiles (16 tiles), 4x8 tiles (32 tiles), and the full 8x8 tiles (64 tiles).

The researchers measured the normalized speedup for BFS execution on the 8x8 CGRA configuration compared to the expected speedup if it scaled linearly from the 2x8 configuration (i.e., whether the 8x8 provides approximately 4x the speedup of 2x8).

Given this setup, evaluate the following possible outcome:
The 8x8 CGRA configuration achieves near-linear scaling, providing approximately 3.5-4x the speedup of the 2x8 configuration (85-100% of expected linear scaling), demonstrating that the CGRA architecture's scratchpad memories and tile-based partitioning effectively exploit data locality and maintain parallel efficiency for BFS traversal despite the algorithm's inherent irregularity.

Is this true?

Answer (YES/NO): NO